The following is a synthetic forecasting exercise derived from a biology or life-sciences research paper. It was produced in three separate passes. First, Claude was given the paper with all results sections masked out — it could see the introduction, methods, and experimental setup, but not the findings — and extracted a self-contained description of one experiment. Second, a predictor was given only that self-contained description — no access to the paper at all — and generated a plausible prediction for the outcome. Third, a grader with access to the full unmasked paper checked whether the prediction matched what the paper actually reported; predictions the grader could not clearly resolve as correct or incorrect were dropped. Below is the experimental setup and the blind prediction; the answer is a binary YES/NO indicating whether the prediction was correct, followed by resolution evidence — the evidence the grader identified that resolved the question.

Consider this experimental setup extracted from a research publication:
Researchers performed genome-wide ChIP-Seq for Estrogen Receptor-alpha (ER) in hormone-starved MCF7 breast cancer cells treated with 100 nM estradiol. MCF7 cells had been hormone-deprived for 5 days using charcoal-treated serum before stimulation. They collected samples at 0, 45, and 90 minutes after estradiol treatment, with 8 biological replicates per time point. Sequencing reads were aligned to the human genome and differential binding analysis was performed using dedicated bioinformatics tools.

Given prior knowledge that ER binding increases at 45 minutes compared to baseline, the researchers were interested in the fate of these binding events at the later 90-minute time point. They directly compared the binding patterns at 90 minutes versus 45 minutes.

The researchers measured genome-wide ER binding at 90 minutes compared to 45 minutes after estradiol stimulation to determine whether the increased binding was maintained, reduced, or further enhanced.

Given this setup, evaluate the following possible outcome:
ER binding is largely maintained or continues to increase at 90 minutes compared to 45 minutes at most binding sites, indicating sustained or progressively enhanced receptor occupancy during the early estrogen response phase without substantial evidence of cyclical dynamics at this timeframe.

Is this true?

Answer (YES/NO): NO